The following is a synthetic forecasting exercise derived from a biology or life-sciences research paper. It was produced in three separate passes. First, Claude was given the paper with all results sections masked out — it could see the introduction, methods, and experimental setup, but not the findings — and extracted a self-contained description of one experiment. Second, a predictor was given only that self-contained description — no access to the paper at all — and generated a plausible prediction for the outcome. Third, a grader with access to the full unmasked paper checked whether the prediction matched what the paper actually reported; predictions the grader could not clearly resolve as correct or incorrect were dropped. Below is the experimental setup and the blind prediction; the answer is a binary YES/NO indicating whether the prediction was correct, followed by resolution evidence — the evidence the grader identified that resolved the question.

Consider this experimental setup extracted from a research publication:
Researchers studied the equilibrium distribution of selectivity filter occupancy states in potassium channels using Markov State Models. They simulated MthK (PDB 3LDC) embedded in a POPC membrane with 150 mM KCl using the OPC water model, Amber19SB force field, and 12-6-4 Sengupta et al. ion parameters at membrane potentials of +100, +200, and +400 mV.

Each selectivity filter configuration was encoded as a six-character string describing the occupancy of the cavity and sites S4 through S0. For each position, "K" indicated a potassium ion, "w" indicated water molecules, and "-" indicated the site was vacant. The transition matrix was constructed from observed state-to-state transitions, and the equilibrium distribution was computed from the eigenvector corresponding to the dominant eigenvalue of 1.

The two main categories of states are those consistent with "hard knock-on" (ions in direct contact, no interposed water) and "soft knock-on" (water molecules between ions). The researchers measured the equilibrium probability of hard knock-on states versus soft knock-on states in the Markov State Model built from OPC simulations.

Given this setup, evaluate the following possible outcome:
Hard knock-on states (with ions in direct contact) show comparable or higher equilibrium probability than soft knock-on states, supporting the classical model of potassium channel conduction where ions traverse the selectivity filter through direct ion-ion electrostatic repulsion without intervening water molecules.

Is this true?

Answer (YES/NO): YES